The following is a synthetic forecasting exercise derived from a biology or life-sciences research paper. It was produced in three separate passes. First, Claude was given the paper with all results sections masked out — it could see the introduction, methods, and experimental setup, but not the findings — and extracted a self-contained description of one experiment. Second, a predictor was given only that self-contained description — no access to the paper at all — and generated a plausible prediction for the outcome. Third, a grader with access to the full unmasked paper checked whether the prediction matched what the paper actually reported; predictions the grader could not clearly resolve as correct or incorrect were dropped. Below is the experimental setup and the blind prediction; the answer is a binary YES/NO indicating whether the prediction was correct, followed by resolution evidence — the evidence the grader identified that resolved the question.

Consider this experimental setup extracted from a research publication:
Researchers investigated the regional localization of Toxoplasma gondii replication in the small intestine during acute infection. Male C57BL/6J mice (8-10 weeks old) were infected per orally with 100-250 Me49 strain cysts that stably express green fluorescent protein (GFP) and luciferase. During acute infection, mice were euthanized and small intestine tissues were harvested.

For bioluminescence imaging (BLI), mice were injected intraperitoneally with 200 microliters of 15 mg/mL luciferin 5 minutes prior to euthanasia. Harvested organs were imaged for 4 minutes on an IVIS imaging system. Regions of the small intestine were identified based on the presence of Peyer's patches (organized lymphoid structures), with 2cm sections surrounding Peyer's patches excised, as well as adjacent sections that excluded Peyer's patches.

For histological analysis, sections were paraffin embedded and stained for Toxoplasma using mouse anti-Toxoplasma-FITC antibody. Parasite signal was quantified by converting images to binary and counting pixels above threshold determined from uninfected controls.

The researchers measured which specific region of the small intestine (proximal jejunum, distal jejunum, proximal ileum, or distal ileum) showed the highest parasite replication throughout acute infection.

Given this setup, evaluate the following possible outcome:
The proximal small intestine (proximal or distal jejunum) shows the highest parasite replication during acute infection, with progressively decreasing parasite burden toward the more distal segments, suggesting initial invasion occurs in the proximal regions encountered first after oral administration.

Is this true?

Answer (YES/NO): NO